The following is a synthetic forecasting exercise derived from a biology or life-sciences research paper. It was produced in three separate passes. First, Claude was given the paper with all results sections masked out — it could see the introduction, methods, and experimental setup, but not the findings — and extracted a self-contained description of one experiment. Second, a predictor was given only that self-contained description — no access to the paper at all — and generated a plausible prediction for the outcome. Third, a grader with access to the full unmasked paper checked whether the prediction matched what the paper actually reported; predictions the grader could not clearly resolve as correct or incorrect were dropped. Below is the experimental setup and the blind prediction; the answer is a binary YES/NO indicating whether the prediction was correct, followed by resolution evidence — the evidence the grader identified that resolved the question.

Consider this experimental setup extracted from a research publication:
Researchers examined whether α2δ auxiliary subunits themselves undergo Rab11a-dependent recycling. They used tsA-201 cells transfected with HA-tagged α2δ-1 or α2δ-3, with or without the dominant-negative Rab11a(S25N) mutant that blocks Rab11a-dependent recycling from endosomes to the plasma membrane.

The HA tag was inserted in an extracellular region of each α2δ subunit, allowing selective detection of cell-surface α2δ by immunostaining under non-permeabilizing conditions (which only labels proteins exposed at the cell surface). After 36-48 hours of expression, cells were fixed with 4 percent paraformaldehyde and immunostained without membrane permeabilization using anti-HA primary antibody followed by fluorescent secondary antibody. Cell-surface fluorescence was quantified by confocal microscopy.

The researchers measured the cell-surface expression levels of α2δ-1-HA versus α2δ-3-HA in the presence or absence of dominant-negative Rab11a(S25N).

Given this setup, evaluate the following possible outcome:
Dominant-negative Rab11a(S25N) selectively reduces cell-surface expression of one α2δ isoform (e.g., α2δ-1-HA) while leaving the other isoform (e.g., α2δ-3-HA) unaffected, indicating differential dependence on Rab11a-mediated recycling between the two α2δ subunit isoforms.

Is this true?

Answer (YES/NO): YES